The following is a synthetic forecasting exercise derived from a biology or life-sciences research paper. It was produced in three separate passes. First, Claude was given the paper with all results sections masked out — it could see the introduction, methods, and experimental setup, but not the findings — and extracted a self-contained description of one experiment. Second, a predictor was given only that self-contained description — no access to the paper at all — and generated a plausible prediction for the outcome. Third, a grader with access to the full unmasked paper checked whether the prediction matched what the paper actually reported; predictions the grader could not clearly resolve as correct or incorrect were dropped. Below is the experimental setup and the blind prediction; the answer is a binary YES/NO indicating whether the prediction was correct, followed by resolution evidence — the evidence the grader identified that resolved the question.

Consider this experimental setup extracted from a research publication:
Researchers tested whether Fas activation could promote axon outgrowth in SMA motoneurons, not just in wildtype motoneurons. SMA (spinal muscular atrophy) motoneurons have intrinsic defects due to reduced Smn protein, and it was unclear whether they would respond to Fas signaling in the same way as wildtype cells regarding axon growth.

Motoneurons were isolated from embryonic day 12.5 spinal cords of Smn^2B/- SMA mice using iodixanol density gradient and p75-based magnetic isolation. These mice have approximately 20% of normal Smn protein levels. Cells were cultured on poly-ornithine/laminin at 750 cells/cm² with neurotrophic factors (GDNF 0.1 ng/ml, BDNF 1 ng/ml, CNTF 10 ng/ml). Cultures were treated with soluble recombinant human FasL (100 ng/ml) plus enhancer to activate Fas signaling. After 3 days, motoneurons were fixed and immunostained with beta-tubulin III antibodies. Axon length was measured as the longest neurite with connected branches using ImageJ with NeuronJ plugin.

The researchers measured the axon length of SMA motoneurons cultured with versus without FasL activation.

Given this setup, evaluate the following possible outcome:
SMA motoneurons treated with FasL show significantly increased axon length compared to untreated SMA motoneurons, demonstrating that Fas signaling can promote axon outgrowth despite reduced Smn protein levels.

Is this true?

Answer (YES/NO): YES